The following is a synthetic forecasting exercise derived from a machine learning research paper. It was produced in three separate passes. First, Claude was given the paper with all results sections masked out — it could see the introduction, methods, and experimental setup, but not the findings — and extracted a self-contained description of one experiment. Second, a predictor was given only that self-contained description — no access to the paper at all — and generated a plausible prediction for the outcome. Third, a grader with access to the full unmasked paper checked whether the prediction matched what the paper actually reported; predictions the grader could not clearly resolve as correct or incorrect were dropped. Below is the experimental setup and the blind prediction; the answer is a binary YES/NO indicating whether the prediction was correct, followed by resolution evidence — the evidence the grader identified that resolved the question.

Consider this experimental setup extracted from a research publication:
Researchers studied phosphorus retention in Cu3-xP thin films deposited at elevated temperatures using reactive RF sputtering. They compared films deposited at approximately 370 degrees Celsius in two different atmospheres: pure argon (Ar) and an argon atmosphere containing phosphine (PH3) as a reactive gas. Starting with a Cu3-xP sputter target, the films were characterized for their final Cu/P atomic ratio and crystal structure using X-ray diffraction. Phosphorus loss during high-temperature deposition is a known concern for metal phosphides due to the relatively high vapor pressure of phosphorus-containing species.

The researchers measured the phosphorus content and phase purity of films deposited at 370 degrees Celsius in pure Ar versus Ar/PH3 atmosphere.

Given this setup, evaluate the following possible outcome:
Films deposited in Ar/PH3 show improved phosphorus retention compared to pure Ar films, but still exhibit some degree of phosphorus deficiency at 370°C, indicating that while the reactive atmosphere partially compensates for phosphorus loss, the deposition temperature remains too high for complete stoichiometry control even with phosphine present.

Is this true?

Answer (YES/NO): NO